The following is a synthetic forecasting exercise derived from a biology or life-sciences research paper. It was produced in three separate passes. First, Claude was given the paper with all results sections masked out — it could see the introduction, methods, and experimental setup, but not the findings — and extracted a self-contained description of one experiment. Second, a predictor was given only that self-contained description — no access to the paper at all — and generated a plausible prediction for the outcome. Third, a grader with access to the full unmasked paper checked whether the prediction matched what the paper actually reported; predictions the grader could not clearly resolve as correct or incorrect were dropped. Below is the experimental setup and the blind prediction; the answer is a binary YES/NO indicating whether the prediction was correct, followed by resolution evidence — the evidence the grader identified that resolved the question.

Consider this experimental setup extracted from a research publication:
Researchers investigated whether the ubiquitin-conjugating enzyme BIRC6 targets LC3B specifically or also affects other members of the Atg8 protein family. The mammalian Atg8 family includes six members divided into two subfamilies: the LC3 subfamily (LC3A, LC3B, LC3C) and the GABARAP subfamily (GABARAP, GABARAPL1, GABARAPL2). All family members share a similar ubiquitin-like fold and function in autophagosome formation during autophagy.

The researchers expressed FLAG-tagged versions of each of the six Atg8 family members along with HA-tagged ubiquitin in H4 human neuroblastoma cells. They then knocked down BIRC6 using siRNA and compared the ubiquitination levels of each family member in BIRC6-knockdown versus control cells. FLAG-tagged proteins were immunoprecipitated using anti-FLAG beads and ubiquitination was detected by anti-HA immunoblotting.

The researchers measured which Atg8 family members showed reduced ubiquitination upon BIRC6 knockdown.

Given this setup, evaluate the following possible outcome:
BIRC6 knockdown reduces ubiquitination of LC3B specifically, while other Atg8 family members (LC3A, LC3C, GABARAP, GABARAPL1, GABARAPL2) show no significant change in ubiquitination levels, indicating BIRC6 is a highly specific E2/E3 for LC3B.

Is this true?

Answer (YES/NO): NO